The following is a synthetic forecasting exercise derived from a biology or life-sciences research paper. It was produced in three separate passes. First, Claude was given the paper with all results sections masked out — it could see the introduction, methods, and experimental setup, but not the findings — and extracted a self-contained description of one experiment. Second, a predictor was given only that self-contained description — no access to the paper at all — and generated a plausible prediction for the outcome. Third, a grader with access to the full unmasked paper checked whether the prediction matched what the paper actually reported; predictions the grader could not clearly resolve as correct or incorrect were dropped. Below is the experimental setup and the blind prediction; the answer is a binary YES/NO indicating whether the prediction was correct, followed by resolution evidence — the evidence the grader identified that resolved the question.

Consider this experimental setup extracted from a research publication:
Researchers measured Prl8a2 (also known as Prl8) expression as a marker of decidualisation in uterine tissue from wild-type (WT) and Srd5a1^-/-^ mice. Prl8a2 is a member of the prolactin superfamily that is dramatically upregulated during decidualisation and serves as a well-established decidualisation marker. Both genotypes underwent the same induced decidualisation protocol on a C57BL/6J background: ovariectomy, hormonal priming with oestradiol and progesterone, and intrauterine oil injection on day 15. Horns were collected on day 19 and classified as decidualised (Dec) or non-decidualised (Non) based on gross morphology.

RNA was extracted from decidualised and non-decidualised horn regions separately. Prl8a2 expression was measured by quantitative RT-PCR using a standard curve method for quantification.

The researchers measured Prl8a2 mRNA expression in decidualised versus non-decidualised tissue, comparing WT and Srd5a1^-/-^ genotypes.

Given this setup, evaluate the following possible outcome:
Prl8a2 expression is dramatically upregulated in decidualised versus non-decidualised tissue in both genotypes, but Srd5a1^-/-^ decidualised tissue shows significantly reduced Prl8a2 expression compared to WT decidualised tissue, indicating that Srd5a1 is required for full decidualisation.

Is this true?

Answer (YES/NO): NO